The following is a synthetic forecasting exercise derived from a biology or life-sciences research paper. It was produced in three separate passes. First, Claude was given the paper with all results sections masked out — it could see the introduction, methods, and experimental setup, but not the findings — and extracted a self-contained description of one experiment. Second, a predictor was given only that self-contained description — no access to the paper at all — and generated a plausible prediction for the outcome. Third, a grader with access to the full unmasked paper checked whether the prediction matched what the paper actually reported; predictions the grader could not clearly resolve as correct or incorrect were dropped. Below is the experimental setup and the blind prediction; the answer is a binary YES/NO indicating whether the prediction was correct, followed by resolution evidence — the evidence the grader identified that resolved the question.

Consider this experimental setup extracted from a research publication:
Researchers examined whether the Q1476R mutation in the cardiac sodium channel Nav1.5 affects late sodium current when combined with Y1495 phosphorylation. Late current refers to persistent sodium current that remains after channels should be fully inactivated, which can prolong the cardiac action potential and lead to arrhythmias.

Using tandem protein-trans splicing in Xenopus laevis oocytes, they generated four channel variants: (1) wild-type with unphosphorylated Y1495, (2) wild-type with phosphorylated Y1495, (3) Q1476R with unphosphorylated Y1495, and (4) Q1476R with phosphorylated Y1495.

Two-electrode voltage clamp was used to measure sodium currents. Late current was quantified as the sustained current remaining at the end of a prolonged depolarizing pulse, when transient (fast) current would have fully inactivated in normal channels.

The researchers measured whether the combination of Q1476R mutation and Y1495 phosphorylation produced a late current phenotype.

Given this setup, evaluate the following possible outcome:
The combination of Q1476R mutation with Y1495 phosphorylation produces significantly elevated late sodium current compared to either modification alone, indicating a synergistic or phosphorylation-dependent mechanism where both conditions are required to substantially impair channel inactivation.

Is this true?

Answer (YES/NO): YES